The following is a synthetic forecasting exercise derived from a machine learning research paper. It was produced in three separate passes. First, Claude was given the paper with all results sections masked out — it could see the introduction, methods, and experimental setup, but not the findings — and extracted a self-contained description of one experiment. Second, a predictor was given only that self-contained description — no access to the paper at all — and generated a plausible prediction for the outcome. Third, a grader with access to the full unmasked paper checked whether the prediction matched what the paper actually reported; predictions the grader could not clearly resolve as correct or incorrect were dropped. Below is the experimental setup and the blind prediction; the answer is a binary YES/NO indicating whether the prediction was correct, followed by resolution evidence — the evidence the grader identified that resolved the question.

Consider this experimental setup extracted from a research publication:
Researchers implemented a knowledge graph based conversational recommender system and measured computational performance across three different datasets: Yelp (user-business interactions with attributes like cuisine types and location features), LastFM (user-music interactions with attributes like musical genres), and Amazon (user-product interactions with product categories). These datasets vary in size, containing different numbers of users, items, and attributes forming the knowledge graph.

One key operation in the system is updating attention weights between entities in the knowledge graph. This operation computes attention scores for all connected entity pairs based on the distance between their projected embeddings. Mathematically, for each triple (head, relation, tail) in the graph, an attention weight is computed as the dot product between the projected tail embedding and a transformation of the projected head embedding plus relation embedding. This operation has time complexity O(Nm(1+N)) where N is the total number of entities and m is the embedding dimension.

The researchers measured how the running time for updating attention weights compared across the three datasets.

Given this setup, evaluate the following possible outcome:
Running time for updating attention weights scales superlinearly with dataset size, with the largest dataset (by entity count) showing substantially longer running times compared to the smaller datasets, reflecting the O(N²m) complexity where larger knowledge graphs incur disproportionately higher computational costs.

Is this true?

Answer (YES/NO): NO